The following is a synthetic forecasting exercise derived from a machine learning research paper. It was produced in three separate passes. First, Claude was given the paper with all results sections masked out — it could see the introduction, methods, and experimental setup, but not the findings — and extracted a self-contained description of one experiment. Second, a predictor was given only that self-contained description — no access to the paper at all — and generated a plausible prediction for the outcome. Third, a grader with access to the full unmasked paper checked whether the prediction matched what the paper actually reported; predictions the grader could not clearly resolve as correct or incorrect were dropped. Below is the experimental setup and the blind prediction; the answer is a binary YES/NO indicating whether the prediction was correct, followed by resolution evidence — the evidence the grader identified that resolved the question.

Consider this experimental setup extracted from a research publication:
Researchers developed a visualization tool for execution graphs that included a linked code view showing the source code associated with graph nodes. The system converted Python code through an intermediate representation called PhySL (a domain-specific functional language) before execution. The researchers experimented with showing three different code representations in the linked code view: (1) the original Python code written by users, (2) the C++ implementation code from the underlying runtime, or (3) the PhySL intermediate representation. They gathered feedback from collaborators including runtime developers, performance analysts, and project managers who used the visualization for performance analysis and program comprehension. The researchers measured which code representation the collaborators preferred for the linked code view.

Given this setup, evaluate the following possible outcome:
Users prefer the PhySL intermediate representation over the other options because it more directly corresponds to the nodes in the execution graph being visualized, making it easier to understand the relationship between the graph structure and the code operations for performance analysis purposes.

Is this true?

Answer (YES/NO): YES